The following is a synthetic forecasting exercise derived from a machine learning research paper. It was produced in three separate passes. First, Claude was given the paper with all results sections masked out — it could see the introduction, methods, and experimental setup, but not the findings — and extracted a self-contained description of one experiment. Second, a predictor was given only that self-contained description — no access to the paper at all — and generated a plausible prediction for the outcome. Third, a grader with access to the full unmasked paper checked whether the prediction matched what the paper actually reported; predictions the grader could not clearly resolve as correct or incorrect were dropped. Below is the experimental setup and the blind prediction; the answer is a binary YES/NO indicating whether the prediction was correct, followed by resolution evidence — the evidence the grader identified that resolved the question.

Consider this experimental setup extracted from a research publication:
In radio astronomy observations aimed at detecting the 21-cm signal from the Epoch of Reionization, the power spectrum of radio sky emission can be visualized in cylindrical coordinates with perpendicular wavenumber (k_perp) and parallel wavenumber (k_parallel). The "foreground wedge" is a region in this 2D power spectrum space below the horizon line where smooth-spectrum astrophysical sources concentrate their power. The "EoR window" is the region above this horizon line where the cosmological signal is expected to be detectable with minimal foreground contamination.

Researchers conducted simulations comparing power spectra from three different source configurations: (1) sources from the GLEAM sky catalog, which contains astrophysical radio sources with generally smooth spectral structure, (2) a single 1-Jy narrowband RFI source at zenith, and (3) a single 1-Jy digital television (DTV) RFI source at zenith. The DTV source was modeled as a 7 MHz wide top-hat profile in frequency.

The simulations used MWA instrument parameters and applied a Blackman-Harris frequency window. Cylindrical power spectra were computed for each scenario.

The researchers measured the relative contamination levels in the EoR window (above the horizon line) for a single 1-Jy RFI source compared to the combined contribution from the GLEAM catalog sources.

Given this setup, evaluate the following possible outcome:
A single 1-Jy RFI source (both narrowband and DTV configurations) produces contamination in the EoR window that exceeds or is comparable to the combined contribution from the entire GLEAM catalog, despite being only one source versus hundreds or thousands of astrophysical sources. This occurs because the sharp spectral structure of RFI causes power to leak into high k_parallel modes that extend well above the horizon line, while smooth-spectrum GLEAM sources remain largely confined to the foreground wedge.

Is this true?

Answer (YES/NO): YES